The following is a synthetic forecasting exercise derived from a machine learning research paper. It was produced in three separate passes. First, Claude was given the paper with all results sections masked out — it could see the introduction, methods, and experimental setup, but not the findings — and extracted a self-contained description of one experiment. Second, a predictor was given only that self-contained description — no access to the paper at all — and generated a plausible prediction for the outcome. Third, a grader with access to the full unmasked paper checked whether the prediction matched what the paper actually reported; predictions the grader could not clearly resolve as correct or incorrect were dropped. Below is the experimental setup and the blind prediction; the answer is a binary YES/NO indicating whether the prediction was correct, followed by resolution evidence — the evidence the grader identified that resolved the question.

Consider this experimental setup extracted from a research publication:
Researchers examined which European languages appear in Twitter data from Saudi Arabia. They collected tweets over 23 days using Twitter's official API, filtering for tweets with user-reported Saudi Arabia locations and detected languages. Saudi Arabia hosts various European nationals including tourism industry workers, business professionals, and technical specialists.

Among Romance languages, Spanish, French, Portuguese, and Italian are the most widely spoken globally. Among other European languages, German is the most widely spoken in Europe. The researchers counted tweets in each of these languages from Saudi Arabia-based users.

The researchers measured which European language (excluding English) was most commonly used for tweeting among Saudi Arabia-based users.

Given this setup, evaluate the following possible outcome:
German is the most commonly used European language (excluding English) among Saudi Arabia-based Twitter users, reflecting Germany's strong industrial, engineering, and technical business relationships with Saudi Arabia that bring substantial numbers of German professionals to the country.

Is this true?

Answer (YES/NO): NO